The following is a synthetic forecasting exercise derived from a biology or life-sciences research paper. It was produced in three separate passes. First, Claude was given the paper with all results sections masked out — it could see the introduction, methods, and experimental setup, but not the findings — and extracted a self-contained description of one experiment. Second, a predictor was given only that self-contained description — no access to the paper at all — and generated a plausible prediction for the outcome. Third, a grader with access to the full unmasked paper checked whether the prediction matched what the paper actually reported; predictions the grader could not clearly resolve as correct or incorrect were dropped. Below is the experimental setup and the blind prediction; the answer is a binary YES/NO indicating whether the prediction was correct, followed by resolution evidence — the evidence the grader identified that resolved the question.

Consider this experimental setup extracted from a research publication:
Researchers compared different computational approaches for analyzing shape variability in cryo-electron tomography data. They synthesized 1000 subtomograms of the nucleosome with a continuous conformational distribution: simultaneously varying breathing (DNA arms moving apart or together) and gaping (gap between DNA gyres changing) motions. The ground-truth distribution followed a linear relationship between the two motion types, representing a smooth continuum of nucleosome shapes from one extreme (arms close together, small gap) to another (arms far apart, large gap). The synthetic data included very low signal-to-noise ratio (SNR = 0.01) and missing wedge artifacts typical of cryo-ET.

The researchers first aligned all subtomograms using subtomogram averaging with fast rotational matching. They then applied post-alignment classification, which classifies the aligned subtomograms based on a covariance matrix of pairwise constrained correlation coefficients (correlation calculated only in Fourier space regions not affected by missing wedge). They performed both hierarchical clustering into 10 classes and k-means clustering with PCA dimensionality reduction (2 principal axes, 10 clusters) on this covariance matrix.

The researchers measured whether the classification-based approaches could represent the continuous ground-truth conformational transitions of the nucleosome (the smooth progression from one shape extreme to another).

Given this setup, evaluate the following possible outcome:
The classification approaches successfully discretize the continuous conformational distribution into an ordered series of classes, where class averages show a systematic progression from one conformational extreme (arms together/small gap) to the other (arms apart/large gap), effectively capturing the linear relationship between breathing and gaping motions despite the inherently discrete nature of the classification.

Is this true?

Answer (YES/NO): NO